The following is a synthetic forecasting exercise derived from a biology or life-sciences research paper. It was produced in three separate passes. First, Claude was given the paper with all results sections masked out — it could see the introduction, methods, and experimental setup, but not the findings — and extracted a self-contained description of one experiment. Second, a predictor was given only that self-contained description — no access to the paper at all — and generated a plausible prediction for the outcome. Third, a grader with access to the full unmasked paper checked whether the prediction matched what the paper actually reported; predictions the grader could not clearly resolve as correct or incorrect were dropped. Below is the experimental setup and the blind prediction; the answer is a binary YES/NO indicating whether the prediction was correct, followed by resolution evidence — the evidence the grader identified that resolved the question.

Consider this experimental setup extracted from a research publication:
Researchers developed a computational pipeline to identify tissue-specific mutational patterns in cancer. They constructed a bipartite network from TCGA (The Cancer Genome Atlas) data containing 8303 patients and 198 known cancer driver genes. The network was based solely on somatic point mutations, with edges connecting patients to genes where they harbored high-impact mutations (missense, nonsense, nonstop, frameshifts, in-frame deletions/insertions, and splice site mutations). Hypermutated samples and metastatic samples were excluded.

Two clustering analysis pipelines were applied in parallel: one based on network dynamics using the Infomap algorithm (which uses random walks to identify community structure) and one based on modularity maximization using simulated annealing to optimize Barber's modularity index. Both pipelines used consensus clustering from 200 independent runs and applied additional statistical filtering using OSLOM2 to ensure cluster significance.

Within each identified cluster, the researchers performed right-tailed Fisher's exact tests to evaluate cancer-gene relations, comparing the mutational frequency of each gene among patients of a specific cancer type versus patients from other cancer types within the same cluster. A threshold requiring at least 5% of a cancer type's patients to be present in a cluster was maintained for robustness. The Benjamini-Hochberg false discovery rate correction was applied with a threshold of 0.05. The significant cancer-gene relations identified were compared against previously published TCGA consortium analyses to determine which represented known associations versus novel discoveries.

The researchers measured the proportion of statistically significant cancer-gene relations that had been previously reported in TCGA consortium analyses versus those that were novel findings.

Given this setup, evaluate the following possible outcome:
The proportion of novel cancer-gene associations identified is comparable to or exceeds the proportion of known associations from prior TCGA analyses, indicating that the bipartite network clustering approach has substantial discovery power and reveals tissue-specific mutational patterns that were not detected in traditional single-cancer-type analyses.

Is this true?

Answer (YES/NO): NO